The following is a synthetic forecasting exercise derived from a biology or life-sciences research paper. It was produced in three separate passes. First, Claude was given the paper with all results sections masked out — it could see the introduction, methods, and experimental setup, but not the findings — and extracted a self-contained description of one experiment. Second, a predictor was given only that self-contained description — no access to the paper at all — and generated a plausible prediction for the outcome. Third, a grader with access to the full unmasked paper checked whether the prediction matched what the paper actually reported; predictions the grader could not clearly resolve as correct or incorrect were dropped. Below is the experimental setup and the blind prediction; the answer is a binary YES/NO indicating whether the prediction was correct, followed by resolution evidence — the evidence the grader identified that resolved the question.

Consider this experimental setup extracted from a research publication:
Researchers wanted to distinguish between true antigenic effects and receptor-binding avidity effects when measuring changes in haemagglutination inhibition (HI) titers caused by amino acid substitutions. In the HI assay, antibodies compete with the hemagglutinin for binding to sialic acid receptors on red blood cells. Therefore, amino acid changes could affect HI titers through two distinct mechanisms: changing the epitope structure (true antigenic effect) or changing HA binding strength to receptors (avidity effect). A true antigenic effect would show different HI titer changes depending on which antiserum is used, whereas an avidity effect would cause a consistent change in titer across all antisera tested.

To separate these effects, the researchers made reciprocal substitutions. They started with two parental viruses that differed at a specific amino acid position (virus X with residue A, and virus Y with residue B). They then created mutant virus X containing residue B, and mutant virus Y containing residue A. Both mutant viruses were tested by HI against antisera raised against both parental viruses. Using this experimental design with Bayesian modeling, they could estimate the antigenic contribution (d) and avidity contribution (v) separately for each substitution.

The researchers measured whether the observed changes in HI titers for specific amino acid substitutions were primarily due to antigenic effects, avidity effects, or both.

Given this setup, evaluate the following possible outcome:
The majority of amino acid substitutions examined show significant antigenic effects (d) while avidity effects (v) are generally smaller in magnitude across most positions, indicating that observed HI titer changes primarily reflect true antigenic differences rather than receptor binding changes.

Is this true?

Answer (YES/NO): NO